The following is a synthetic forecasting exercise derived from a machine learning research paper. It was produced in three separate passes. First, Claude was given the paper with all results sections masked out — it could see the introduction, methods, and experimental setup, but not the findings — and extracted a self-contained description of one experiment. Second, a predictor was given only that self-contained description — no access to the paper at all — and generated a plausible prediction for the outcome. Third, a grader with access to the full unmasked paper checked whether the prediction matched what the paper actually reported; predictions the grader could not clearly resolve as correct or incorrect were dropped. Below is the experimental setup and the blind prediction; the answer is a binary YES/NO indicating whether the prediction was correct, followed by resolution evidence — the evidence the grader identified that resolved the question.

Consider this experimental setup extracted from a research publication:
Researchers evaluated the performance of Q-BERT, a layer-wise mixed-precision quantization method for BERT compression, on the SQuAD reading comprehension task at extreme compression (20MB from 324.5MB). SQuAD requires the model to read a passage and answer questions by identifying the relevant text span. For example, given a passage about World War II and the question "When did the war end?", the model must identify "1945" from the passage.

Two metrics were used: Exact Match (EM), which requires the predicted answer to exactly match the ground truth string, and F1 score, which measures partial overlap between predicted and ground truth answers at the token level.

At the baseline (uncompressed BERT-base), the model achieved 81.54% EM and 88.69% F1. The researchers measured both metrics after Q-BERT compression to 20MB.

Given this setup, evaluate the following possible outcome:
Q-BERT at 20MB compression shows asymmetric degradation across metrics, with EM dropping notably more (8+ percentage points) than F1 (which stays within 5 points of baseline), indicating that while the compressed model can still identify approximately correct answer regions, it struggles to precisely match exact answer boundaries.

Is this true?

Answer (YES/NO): NO